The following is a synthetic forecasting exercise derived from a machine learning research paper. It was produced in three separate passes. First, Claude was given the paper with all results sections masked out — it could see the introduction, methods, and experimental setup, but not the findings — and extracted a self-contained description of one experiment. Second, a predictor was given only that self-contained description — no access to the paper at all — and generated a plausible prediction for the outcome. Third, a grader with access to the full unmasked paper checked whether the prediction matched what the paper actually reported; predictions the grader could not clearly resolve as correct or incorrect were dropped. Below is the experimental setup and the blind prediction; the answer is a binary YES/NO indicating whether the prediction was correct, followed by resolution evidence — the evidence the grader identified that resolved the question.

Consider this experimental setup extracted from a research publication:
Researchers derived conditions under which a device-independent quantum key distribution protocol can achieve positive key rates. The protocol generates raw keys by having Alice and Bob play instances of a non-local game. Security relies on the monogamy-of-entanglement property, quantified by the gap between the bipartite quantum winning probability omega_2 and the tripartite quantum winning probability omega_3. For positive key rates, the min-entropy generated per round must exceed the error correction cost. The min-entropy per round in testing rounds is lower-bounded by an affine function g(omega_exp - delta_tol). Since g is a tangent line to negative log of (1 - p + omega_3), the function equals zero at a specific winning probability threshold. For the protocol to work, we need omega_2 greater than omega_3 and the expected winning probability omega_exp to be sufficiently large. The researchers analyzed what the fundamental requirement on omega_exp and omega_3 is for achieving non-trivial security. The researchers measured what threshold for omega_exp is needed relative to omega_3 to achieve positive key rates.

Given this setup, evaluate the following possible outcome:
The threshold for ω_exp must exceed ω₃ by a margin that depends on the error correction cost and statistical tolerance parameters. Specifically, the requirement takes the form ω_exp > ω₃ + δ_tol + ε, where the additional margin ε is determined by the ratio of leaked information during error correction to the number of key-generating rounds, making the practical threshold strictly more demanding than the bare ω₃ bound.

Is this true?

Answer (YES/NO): NO